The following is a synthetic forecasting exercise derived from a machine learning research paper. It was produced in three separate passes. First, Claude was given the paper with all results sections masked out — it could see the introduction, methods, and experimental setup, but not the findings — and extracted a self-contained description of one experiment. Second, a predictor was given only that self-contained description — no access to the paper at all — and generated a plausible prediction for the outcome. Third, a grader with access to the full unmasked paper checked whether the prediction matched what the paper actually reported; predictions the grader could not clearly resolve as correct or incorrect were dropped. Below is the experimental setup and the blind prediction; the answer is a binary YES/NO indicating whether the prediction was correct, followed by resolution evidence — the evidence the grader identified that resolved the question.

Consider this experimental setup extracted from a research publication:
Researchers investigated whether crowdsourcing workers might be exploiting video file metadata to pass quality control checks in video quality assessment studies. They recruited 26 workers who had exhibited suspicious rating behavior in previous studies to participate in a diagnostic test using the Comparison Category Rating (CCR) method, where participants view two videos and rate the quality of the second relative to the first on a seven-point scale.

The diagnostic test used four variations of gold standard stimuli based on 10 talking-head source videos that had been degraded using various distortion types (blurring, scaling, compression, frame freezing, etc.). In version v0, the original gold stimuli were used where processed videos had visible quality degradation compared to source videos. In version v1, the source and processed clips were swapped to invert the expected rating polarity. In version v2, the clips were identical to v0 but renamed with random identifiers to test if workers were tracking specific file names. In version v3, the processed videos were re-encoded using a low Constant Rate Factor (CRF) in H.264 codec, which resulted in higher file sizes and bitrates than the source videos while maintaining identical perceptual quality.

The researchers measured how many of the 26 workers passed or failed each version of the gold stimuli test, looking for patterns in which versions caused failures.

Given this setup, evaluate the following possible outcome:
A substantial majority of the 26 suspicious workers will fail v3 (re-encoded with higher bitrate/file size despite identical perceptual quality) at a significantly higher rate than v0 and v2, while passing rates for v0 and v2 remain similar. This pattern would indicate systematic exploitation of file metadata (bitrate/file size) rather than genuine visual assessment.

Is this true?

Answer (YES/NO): YES